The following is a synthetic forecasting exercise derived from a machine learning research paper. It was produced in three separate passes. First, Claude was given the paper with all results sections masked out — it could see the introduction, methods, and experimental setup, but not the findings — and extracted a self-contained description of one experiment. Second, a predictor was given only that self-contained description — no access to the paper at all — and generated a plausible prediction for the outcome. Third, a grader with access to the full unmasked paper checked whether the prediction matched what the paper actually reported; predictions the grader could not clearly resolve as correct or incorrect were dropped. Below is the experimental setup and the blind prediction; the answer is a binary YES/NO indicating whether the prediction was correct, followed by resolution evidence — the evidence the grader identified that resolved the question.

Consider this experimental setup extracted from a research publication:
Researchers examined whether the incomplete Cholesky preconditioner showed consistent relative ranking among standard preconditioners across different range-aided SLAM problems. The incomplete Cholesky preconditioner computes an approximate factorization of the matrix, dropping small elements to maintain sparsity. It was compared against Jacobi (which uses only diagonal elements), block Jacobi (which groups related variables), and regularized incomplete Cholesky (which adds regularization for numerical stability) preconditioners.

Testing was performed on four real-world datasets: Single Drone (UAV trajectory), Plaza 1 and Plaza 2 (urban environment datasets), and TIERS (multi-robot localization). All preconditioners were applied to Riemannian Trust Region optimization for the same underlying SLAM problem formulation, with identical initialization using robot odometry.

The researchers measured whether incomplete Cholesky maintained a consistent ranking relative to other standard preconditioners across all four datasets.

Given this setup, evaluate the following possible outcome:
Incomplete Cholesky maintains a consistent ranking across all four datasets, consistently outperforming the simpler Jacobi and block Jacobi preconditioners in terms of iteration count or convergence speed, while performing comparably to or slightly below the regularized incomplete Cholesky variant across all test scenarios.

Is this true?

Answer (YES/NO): NO